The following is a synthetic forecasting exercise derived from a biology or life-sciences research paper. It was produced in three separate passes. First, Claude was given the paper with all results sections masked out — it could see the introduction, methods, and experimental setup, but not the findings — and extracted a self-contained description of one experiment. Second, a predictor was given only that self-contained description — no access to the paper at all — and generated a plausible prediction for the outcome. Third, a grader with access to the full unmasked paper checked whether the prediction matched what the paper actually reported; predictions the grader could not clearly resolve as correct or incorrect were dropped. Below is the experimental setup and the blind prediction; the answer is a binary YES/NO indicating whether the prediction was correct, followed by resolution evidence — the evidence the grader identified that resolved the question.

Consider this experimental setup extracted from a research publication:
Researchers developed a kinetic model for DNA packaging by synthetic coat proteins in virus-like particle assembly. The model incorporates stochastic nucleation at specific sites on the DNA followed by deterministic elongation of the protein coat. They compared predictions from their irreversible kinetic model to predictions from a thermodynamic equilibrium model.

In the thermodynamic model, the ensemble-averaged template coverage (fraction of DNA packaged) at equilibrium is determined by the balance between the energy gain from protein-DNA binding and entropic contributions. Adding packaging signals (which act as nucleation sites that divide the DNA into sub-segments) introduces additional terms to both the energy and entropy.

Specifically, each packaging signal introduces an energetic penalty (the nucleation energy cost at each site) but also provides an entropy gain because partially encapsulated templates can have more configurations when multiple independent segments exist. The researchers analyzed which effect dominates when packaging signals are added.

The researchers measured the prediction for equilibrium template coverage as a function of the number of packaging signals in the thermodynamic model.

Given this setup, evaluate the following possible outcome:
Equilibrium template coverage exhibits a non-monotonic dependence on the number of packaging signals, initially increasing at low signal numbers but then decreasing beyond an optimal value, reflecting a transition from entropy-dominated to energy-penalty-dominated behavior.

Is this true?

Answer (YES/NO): NO